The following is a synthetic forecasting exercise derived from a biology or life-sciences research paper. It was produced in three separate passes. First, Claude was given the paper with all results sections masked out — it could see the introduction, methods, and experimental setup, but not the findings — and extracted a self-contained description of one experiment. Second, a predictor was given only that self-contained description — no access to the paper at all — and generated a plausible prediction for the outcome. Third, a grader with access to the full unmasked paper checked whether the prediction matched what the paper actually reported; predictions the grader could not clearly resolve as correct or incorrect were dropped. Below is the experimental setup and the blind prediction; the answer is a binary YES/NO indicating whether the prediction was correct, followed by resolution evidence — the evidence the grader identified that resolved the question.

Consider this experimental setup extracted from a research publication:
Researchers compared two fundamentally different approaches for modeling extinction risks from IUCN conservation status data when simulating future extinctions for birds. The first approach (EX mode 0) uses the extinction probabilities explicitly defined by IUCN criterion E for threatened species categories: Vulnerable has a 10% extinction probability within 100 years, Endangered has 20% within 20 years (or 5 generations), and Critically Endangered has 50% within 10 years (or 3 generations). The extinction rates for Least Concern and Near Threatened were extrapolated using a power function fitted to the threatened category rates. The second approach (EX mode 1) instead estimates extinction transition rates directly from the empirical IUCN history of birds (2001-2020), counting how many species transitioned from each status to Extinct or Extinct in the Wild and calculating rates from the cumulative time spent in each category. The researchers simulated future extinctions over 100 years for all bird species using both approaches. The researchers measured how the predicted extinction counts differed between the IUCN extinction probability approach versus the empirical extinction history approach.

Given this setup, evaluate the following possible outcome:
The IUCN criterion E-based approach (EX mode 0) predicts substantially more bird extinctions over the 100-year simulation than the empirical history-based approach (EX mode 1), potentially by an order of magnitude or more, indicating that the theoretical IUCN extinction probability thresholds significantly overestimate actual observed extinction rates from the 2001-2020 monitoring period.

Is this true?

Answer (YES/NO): YES